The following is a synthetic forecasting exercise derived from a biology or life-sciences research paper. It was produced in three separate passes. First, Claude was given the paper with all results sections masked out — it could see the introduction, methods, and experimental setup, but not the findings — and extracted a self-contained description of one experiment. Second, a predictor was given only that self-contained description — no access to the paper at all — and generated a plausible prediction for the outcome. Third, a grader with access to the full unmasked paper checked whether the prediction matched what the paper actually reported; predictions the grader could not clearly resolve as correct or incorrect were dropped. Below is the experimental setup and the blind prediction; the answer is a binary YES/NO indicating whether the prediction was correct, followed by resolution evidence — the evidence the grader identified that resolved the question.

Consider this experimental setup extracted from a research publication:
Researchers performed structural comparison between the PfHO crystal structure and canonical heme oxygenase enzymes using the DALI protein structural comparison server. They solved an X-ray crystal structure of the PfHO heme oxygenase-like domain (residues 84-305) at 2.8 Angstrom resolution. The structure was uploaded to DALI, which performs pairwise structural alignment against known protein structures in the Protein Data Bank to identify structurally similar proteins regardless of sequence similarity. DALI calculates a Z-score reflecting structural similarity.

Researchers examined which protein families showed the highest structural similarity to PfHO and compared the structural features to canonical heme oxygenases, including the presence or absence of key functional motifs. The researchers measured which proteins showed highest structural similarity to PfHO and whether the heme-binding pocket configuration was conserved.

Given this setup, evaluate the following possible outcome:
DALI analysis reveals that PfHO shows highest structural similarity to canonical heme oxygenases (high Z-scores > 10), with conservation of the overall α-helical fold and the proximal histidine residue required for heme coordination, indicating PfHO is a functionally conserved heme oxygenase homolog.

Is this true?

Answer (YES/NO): NO